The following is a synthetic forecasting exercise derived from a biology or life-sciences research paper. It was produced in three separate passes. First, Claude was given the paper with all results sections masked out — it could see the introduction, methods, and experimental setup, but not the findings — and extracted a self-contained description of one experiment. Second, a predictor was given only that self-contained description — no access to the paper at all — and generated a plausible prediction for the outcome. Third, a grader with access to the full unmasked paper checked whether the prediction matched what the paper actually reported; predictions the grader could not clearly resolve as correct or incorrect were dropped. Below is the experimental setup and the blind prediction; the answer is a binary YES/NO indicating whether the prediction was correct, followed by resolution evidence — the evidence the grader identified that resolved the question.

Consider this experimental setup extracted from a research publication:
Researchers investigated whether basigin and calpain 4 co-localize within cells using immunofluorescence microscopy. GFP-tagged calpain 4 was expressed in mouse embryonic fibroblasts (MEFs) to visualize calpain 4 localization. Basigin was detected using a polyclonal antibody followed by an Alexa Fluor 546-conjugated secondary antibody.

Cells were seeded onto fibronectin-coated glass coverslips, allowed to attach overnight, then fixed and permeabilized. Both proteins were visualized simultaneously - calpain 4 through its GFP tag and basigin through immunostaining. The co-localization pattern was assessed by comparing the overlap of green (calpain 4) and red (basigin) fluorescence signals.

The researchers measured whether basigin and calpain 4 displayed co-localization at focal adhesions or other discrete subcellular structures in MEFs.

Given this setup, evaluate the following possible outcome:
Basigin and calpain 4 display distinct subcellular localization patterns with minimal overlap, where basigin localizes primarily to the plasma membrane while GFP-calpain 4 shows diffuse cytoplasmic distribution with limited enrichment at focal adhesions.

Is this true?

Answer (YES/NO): YES